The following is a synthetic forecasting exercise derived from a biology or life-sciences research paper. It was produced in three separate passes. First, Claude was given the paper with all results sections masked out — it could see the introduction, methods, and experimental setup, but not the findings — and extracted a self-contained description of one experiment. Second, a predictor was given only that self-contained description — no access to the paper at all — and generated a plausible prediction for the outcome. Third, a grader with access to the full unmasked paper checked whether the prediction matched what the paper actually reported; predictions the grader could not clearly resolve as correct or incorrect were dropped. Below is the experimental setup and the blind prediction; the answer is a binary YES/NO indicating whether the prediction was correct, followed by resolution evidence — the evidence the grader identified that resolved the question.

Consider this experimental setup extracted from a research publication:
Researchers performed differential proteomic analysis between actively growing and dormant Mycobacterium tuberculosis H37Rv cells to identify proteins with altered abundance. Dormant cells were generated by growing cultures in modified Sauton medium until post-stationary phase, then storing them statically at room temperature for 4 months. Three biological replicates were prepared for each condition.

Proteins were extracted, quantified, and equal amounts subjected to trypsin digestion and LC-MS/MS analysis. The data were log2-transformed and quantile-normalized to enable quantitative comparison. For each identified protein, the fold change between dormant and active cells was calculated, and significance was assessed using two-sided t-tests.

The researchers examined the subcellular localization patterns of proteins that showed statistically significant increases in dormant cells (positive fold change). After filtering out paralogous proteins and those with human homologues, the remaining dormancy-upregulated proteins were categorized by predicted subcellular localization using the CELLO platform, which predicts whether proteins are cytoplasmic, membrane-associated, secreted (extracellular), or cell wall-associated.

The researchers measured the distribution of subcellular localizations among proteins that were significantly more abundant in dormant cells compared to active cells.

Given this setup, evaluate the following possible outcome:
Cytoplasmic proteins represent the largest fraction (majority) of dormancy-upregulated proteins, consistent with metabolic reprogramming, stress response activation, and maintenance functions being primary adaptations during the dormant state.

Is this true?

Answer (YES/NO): YES